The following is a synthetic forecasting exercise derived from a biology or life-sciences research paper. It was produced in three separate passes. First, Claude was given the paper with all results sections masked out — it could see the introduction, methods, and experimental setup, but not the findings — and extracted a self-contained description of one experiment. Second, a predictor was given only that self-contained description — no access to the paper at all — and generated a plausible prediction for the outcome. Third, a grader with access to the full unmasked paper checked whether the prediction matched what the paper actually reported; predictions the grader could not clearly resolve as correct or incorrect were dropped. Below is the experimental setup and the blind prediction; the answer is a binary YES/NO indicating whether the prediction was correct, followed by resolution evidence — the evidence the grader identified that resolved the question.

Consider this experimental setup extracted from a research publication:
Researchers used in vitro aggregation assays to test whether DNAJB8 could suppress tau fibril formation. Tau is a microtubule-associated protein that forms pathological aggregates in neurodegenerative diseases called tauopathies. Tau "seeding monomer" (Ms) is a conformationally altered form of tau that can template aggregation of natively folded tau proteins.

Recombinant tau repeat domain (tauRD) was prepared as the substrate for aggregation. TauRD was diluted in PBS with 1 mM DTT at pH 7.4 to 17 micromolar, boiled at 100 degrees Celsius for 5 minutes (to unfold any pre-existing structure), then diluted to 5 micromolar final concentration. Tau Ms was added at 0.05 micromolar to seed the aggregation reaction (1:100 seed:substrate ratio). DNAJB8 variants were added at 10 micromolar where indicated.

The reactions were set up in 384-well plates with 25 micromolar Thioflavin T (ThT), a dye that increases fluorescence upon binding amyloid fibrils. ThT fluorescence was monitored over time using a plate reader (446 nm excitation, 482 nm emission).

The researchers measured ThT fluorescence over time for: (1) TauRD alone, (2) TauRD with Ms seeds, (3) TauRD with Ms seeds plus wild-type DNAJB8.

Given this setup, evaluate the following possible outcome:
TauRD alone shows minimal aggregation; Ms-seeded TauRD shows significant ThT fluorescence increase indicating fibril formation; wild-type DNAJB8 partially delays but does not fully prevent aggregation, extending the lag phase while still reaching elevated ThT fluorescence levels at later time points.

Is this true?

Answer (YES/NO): YES